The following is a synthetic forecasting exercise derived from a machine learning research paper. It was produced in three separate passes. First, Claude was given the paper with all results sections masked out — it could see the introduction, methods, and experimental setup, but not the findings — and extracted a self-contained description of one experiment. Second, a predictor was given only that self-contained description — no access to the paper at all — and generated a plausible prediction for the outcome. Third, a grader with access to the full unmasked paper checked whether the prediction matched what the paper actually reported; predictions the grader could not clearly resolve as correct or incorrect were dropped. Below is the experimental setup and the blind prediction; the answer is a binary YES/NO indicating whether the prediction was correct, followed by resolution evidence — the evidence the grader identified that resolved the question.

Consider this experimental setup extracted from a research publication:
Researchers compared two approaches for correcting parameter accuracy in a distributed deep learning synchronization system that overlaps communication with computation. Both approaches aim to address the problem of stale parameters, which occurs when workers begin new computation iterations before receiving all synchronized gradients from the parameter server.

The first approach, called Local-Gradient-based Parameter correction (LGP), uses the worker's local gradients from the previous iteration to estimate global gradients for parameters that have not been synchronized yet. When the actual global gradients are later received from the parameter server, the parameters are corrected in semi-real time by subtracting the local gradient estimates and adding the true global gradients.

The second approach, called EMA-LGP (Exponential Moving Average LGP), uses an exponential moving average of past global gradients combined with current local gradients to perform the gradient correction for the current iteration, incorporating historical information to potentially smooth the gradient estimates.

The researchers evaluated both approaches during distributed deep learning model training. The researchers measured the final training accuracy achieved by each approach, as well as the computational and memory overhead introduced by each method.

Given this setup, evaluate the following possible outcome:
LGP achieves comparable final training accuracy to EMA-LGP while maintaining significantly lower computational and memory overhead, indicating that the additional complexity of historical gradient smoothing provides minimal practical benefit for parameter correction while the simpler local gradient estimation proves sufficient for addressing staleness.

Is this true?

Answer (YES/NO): YES